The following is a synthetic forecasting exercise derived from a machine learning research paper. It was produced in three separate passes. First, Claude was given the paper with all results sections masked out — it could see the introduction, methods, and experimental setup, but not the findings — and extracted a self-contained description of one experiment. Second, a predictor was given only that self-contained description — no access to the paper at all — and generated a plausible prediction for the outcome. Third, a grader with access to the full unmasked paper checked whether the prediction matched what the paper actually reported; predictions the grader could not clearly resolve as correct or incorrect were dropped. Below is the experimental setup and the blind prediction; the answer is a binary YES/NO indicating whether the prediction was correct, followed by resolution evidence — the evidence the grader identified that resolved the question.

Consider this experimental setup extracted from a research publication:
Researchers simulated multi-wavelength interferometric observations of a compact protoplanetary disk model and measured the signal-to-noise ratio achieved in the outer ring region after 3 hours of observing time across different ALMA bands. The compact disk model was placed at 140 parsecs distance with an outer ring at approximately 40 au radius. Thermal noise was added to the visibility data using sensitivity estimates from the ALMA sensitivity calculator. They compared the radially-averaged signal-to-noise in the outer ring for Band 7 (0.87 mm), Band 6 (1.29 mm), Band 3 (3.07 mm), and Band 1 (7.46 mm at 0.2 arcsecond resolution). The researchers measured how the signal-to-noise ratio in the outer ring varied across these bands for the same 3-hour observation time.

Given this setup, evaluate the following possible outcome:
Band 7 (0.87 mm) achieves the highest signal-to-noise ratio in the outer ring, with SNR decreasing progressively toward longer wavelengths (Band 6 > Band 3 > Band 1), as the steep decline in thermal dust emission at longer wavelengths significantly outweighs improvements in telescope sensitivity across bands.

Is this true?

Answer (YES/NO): YES